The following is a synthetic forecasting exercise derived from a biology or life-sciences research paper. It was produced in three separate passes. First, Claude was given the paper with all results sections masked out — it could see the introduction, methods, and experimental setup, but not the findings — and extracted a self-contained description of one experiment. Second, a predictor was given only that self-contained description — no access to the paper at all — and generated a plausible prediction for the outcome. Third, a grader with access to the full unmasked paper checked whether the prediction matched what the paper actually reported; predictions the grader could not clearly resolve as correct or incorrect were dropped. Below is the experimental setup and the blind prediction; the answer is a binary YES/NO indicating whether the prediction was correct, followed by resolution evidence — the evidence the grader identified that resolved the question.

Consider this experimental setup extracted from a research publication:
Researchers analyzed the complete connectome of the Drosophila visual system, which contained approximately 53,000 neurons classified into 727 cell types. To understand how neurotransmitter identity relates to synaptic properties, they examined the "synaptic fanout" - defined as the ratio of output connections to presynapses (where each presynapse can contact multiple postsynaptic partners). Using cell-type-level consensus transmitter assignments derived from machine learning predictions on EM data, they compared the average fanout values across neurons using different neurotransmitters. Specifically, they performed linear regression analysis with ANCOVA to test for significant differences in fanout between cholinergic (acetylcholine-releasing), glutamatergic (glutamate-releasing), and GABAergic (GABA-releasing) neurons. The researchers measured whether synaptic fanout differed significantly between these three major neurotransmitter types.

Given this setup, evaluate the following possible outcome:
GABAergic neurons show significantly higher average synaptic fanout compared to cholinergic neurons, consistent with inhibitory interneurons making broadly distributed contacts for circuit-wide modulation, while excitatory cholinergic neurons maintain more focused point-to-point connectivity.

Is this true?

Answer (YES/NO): NO